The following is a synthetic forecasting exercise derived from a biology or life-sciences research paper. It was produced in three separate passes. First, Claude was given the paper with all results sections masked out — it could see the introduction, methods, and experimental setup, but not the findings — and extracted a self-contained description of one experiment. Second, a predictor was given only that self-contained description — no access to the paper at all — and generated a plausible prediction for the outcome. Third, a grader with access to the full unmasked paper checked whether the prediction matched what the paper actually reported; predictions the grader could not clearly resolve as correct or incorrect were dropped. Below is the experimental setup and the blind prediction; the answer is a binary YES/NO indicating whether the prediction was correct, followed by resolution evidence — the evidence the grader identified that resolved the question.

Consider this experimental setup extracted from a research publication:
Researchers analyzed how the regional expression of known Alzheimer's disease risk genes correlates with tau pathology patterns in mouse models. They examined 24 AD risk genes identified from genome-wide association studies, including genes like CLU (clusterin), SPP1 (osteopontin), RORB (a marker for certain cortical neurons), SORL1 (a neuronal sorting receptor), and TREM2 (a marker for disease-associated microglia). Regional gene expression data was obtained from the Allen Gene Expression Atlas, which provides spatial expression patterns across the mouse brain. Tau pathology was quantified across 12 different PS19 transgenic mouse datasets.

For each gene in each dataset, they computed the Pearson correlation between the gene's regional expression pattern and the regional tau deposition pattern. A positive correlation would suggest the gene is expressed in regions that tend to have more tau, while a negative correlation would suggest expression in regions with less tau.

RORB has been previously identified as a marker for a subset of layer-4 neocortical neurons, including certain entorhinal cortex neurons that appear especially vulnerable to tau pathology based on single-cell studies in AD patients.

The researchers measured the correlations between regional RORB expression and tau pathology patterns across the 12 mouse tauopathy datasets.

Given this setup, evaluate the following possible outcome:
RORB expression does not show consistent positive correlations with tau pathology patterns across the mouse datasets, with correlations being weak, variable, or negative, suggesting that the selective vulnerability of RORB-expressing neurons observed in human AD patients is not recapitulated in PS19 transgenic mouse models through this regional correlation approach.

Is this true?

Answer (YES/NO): YES